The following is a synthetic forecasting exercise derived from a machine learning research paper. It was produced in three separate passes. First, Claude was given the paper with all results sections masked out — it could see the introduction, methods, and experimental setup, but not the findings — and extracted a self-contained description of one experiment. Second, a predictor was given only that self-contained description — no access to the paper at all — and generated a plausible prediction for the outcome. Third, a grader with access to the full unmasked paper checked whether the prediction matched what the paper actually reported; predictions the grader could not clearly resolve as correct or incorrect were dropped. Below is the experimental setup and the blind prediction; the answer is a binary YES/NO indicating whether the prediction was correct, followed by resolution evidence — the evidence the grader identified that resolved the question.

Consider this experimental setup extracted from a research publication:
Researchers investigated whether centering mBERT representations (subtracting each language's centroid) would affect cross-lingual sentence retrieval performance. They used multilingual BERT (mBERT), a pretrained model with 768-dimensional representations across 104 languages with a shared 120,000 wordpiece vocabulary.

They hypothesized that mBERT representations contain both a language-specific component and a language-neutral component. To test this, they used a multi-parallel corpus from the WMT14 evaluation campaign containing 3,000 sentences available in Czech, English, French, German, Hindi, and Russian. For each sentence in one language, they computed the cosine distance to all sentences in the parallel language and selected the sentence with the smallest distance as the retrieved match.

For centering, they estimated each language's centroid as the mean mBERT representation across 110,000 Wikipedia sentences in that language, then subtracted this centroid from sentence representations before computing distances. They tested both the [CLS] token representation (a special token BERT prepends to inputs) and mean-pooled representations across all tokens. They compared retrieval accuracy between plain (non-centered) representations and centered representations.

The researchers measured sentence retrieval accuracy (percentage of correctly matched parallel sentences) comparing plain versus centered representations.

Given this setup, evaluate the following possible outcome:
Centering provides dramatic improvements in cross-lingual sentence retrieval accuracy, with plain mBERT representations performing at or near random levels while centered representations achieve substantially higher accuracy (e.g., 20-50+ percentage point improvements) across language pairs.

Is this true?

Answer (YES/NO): NO